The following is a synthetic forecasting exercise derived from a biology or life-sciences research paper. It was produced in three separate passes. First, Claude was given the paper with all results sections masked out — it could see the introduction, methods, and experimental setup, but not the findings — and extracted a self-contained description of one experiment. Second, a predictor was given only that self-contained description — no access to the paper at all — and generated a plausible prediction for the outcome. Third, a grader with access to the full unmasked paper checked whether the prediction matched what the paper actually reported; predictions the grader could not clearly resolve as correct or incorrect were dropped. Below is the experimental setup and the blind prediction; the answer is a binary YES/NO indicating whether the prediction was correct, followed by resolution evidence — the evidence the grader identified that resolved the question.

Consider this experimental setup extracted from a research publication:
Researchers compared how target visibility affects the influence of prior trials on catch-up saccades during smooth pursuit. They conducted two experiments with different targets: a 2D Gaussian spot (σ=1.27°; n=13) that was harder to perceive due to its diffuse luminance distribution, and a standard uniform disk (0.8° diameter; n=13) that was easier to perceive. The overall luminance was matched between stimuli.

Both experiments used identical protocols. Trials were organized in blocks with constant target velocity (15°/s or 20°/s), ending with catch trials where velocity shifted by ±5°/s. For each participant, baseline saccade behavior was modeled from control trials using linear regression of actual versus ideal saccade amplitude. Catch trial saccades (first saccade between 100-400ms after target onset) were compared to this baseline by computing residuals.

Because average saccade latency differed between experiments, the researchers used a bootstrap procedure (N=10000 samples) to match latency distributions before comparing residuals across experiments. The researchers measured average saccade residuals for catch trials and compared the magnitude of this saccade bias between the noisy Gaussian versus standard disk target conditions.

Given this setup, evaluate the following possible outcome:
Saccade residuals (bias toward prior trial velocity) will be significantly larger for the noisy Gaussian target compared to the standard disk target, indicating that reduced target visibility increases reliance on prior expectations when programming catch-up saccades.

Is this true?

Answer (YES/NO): YES